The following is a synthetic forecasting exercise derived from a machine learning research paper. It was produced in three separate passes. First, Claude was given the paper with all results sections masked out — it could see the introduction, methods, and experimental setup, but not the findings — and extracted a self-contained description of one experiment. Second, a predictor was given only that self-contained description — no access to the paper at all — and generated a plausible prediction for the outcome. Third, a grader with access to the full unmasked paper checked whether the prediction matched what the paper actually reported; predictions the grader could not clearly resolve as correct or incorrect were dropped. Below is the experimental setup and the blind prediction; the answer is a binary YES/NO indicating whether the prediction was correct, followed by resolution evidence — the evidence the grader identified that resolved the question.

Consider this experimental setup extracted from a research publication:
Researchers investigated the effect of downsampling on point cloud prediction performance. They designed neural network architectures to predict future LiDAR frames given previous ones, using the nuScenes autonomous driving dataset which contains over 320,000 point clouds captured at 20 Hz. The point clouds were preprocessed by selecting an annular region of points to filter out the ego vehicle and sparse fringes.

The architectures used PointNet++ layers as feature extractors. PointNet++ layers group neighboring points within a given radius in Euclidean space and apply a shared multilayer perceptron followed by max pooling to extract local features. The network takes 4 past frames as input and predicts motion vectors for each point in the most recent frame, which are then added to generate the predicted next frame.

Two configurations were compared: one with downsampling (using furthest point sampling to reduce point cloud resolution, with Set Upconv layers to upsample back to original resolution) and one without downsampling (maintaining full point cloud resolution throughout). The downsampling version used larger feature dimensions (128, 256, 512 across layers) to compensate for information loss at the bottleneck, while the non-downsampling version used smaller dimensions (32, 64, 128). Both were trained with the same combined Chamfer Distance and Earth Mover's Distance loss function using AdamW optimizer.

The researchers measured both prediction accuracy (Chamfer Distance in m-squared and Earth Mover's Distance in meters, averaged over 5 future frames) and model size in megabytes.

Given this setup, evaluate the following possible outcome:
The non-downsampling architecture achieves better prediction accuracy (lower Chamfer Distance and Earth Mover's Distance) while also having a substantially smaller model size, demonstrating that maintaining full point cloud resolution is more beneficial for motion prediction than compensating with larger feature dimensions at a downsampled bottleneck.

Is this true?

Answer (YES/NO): NO